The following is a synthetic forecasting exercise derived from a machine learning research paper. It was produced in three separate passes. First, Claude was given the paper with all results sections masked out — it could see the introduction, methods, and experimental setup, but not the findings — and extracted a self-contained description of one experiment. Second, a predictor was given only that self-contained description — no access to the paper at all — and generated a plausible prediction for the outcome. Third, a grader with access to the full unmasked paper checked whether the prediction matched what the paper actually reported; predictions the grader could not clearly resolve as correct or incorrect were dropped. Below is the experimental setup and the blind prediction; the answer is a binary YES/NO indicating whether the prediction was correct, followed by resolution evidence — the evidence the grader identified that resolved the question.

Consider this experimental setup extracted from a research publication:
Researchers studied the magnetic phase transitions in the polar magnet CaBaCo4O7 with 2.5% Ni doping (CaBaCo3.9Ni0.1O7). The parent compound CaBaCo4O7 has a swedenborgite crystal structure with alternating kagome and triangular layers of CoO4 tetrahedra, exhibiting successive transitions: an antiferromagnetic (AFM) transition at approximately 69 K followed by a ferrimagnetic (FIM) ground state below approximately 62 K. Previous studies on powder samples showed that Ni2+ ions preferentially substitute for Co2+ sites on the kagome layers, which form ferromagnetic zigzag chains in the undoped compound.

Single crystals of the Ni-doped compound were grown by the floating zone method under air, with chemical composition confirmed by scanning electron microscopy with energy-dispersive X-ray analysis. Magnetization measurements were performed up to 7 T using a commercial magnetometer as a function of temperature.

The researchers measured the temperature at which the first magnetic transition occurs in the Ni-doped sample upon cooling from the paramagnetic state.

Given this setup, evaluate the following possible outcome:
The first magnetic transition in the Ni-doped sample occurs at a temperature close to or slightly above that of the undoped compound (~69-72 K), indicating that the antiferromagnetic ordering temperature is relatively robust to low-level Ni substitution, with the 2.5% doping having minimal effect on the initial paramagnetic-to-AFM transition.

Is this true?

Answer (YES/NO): NO